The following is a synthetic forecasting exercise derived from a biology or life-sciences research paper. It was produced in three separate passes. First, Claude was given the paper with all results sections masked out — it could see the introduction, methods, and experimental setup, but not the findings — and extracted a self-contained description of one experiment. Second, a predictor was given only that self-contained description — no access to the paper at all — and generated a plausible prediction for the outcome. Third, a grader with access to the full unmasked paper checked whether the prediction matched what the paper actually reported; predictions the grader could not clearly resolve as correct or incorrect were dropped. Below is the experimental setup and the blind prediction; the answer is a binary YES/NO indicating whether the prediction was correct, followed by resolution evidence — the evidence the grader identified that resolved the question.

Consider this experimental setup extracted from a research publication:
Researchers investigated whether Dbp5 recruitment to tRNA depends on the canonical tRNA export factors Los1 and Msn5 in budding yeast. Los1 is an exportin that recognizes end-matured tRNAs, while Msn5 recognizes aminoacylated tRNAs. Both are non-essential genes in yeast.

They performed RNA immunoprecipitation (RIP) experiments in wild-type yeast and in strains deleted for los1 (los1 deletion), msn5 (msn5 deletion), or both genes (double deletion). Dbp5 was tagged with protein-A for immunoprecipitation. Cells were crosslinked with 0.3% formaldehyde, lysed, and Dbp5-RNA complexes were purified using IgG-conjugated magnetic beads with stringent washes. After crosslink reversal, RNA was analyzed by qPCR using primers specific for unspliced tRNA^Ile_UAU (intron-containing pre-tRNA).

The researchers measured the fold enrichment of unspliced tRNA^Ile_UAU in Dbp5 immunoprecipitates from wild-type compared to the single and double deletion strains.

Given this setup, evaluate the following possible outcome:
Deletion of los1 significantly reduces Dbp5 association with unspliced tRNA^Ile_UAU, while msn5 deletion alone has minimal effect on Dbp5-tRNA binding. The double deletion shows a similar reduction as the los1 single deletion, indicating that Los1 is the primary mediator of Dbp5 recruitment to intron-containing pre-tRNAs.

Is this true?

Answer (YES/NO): NO